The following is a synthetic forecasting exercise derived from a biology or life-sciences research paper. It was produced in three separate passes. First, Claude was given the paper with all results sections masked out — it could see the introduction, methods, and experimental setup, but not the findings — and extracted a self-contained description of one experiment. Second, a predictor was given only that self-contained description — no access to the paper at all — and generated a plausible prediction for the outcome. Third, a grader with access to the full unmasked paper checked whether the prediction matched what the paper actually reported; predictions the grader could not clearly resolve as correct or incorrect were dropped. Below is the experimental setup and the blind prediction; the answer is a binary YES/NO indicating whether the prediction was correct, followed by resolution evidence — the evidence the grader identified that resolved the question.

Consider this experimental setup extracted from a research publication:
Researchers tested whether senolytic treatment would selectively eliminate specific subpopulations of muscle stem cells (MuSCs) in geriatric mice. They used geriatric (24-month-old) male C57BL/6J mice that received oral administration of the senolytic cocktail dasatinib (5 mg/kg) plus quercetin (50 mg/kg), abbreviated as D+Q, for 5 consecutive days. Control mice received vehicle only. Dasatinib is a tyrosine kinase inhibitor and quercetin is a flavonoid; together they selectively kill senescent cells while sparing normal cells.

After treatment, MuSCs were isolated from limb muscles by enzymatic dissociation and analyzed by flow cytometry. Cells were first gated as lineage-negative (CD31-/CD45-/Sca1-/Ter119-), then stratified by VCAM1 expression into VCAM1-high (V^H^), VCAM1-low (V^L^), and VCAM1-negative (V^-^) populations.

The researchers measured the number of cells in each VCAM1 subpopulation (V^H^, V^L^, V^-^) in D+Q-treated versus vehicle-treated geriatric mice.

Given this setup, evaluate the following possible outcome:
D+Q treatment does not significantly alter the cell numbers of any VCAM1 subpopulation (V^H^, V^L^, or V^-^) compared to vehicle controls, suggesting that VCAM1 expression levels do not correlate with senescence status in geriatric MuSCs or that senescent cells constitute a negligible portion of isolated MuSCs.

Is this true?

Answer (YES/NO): NO